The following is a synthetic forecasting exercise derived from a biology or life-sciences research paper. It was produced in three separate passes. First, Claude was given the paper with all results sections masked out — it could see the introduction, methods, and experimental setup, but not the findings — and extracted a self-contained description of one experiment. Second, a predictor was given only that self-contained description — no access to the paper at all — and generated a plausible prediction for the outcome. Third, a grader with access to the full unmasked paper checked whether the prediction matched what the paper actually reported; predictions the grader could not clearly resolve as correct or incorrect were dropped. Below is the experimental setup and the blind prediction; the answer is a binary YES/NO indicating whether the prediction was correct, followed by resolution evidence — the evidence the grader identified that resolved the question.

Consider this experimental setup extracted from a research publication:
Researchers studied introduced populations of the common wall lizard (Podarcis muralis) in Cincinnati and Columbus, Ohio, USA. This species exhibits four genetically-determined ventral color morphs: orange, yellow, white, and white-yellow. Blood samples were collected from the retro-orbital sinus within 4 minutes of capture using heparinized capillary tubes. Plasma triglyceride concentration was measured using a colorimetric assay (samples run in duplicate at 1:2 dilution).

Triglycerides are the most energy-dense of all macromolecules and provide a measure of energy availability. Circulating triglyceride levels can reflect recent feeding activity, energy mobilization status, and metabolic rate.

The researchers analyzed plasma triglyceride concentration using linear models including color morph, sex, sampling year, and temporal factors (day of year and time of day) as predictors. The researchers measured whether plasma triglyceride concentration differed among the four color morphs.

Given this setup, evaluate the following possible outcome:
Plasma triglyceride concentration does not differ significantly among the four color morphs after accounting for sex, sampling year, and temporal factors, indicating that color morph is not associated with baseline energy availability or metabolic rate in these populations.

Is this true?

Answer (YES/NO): NO